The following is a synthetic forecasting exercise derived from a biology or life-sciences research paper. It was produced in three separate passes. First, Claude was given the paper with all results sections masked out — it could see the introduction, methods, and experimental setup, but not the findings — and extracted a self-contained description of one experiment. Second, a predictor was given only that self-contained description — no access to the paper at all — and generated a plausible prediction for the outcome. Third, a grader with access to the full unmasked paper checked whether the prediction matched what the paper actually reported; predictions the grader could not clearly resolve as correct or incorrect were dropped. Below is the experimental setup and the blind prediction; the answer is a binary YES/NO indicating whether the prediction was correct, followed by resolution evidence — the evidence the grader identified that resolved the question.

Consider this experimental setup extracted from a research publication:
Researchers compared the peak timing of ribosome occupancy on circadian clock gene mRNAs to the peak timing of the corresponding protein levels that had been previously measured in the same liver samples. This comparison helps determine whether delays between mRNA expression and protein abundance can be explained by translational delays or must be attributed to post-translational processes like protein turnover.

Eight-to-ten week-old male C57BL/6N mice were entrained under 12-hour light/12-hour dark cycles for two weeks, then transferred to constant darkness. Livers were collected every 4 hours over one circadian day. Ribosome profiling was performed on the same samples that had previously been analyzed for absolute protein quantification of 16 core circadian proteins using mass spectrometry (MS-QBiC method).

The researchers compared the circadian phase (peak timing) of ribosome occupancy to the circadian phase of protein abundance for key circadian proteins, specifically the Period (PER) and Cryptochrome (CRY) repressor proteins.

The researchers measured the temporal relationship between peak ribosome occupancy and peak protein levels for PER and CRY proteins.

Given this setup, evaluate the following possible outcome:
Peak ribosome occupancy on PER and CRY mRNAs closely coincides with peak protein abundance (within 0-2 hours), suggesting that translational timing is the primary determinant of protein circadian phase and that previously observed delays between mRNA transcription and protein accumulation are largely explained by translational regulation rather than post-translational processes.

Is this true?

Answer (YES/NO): NO